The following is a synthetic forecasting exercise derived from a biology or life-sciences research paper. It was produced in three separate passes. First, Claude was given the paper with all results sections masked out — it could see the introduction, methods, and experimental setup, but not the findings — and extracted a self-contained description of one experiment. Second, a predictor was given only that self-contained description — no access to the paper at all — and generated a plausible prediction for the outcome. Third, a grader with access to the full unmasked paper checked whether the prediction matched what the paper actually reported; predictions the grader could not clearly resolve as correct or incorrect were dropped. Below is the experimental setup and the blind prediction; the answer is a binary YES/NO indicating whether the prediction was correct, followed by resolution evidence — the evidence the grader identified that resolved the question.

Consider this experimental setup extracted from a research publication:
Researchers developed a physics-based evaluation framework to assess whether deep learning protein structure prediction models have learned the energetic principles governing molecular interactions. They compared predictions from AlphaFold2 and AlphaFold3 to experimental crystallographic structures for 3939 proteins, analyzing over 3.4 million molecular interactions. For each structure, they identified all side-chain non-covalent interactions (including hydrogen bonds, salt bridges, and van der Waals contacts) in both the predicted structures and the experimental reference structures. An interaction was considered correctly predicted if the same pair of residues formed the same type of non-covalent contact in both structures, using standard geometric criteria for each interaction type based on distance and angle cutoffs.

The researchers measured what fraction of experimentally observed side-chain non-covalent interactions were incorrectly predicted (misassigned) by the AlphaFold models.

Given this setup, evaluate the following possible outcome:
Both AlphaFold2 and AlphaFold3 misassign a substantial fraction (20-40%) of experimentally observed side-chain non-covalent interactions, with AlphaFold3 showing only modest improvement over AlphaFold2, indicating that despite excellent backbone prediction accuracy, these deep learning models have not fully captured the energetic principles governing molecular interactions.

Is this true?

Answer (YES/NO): NO